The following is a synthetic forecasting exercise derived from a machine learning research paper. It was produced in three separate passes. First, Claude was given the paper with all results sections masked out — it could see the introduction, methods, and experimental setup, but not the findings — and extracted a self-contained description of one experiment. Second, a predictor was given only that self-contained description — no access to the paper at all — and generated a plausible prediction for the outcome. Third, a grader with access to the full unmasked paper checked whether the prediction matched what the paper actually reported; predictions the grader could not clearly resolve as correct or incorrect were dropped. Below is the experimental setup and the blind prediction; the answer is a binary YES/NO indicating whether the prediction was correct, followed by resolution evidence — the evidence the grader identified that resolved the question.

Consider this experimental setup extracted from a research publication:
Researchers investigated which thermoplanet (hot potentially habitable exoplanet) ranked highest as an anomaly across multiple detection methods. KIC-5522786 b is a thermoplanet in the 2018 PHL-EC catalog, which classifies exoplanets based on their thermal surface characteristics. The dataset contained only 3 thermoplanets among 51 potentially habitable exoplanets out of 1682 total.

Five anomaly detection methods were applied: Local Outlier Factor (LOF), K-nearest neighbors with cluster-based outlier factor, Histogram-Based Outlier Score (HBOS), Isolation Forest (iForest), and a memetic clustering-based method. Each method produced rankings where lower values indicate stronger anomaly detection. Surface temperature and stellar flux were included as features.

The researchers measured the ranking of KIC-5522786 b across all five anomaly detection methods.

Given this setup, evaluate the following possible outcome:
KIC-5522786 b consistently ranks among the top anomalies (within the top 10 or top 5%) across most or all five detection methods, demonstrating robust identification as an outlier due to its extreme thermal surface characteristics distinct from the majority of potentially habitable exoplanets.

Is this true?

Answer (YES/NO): YES